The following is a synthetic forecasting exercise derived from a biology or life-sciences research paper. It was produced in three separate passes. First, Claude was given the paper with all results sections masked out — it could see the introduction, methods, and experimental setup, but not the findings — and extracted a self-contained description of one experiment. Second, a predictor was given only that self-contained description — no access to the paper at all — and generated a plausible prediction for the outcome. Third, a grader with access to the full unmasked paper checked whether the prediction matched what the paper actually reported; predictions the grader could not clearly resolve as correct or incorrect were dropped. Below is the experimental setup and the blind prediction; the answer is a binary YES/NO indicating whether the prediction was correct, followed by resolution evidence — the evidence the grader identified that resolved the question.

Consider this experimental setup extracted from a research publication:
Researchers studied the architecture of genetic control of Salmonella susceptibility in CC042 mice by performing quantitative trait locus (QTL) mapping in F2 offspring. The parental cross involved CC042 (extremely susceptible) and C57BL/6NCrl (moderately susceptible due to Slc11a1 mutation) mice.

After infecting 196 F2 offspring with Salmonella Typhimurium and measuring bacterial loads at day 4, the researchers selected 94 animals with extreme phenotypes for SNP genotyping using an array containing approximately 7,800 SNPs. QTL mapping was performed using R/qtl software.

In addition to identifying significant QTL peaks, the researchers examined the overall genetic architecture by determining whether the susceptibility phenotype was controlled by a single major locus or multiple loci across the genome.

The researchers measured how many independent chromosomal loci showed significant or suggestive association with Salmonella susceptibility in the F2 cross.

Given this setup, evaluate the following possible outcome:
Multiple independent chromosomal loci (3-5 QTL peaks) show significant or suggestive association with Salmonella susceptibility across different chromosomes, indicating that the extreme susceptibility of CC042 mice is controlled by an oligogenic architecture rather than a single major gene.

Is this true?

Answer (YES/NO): NO